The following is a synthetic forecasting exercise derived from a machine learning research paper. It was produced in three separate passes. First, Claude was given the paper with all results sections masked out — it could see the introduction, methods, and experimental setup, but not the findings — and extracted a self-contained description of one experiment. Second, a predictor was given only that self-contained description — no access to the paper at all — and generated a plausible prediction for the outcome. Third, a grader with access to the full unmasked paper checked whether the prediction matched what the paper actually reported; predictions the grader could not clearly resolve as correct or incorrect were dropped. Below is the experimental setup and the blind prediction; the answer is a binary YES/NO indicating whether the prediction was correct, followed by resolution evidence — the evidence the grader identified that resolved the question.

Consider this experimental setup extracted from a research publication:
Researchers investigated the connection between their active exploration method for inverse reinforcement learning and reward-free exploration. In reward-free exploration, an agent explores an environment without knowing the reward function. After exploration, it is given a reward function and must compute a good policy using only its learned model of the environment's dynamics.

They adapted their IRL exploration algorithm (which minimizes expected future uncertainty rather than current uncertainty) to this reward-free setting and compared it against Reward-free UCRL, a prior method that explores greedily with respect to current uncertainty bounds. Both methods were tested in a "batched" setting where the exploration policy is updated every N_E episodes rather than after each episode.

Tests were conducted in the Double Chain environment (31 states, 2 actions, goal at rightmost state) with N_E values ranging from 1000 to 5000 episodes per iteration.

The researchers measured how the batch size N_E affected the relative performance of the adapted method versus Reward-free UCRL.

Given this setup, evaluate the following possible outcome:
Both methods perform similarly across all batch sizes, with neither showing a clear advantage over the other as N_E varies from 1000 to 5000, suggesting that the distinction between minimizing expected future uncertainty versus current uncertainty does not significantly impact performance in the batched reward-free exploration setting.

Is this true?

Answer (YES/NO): NO